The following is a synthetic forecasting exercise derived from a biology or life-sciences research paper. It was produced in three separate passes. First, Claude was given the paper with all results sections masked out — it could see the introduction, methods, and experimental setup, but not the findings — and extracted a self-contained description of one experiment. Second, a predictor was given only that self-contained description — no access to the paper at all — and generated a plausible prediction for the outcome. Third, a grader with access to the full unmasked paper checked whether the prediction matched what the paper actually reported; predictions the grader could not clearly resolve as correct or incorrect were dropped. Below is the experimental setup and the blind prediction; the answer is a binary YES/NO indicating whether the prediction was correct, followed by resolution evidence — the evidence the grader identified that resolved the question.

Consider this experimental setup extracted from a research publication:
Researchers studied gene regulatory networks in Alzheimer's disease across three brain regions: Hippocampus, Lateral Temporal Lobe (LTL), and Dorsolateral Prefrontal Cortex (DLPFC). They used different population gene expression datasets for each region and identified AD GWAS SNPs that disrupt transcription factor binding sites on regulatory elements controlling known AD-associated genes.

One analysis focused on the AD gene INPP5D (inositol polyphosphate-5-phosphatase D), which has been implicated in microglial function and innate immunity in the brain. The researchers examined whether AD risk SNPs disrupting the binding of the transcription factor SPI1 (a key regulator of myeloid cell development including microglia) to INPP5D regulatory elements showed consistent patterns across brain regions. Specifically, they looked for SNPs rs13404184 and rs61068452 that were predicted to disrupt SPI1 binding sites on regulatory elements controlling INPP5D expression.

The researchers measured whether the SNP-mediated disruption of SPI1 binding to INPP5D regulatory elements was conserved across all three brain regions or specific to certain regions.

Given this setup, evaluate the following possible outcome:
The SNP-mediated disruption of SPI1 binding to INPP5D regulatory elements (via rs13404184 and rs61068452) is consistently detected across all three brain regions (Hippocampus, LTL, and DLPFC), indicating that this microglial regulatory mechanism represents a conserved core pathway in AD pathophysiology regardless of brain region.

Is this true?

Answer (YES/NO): NO